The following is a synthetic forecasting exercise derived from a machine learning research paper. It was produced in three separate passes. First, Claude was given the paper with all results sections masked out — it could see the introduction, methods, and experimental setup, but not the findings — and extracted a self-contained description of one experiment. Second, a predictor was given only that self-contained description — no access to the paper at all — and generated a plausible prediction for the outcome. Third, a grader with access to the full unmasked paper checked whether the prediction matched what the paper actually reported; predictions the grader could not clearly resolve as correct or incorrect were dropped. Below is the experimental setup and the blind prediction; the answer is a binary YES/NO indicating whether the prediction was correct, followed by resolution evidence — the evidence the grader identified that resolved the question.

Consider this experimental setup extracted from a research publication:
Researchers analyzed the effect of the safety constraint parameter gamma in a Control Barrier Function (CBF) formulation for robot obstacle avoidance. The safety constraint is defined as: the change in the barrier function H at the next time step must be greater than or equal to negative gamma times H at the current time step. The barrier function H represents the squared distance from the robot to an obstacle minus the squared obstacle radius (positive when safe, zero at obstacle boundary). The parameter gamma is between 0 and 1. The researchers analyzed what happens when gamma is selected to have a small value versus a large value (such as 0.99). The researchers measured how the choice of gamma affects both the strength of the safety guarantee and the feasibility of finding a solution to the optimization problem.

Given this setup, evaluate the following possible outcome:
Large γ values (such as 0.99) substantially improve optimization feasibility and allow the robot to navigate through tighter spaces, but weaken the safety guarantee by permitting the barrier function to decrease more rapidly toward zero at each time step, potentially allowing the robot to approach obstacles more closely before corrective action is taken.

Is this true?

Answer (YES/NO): YES